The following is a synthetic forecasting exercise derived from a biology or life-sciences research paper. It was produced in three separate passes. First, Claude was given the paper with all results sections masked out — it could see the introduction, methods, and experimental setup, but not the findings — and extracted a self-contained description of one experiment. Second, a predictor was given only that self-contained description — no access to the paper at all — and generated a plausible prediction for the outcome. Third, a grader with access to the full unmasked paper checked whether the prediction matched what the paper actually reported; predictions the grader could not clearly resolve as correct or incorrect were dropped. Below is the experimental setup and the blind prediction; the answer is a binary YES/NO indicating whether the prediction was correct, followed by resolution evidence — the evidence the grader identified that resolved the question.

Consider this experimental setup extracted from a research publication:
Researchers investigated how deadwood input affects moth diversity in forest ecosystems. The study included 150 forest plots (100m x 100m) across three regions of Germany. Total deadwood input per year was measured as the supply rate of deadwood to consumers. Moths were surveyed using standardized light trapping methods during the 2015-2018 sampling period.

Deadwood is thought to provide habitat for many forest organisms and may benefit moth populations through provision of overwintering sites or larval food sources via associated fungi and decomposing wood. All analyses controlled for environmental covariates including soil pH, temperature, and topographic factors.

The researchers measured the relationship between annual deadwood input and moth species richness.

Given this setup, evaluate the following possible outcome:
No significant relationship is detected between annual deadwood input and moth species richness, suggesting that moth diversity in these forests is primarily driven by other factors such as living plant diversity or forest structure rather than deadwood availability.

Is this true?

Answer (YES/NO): YES